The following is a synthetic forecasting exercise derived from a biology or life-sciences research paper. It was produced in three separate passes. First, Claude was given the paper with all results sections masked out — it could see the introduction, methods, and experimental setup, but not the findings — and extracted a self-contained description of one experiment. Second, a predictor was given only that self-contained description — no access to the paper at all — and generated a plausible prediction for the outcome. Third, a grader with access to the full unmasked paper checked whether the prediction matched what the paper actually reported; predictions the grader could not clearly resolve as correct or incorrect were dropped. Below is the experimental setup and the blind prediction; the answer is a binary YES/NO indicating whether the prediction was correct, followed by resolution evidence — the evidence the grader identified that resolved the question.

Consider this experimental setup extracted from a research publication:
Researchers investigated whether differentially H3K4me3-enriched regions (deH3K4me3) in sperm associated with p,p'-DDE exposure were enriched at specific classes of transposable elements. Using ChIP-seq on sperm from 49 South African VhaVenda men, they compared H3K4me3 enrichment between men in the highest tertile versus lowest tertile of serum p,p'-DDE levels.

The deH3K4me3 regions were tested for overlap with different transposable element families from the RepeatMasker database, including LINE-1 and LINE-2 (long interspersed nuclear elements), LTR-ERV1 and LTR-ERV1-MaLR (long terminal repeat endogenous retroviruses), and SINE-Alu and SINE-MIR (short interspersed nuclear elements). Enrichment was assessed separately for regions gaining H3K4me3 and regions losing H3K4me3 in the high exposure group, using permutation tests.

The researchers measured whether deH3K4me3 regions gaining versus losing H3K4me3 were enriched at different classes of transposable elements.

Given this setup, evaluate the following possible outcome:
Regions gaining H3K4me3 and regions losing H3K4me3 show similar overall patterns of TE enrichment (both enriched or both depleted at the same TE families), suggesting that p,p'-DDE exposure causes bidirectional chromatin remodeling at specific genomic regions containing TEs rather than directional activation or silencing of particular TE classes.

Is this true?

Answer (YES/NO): NO